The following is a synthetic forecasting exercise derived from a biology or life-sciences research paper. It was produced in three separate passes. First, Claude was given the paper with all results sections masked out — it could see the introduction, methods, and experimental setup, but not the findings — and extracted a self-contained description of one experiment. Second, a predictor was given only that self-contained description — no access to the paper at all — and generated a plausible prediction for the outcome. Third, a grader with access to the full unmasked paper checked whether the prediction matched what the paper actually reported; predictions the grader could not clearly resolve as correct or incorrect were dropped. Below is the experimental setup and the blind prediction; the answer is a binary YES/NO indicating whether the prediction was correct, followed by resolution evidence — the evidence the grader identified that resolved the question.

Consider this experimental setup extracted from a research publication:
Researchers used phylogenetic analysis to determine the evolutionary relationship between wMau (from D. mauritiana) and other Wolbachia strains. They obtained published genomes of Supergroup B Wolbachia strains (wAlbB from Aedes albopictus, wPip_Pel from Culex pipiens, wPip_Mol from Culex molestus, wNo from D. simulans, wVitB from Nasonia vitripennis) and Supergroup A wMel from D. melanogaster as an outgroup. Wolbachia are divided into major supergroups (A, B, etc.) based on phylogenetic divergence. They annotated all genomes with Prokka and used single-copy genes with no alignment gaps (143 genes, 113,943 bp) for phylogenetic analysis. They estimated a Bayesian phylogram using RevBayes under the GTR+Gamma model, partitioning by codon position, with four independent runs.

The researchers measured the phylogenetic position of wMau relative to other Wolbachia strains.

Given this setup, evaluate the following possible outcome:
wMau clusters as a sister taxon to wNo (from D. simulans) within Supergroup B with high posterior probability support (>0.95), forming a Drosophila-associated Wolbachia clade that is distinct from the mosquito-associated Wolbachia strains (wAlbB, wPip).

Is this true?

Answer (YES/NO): YES